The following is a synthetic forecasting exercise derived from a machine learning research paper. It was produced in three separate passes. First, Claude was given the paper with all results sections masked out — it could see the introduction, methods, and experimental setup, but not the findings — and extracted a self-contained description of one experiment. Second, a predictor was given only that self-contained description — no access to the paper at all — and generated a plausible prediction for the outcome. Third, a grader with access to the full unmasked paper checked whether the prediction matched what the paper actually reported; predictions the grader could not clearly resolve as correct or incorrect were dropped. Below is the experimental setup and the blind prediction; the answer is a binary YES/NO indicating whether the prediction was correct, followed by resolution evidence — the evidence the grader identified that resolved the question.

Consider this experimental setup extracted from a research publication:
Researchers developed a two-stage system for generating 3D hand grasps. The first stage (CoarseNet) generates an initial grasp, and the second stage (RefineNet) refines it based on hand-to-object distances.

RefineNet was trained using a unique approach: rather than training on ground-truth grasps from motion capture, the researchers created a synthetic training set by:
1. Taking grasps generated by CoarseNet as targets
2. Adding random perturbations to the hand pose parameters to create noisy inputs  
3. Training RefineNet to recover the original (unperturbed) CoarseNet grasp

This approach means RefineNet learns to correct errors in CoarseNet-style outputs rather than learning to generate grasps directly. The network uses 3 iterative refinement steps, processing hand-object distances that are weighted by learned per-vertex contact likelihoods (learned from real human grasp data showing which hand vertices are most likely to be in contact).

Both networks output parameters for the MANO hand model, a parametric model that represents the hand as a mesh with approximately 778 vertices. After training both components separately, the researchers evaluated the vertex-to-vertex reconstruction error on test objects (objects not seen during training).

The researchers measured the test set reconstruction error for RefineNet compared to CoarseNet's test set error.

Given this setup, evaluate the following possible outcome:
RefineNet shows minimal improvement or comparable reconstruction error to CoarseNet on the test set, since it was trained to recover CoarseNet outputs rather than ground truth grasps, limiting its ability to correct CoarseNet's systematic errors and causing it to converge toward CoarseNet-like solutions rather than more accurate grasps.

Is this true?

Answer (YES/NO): NO